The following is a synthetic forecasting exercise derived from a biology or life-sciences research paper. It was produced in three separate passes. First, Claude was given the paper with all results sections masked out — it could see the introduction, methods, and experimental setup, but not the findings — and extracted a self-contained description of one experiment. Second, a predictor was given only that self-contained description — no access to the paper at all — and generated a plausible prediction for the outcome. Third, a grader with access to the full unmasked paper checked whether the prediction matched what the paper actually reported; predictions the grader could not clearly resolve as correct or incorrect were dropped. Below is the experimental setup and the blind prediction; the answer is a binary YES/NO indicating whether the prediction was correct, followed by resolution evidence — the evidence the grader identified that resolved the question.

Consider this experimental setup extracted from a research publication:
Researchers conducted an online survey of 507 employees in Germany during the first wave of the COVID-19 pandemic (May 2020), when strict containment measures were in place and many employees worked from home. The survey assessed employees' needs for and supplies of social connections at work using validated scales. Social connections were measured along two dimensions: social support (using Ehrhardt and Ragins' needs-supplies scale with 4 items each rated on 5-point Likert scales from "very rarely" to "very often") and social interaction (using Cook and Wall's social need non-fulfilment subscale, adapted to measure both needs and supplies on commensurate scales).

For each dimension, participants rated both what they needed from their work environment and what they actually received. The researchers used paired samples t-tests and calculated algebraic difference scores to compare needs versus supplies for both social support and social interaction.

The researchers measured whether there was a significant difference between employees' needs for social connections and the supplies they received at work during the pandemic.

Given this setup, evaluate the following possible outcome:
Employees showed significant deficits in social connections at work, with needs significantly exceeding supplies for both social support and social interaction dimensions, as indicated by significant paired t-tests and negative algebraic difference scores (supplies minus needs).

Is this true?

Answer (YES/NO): YES